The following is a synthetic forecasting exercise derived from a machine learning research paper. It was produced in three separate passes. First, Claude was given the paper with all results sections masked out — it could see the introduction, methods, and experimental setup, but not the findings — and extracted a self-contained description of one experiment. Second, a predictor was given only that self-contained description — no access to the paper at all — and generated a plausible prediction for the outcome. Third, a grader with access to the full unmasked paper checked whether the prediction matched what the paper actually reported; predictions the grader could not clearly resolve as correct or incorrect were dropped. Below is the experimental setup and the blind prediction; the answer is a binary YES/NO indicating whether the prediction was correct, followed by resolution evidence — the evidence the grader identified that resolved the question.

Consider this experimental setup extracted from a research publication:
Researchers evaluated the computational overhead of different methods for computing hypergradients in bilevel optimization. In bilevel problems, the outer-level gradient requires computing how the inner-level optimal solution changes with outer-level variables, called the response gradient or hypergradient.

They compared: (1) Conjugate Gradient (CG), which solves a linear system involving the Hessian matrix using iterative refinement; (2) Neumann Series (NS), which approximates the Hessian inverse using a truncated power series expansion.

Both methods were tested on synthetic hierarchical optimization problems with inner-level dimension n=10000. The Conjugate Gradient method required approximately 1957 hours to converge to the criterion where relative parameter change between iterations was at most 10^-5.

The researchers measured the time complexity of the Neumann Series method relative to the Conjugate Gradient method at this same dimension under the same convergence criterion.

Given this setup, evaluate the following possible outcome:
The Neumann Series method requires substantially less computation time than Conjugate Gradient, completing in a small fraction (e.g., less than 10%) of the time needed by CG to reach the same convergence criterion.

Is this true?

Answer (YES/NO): YES